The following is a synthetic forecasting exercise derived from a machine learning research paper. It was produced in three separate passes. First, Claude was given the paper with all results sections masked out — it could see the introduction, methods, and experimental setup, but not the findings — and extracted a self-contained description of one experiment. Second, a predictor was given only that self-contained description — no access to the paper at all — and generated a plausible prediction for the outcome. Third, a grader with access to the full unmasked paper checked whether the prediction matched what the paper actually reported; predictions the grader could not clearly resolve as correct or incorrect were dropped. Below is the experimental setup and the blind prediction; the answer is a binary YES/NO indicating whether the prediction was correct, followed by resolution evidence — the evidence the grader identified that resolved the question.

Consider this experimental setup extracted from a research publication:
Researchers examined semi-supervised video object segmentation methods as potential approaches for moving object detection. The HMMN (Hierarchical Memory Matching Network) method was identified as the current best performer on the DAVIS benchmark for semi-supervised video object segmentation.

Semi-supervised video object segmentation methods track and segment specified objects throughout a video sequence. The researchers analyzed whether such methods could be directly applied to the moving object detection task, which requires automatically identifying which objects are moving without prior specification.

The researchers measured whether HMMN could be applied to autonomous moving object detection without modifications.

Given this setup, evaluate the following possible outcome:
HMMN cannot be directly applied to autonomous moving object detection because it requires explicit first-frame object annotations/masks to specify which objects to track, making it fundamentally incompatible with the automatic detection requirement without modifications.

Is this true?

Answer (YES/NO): YES